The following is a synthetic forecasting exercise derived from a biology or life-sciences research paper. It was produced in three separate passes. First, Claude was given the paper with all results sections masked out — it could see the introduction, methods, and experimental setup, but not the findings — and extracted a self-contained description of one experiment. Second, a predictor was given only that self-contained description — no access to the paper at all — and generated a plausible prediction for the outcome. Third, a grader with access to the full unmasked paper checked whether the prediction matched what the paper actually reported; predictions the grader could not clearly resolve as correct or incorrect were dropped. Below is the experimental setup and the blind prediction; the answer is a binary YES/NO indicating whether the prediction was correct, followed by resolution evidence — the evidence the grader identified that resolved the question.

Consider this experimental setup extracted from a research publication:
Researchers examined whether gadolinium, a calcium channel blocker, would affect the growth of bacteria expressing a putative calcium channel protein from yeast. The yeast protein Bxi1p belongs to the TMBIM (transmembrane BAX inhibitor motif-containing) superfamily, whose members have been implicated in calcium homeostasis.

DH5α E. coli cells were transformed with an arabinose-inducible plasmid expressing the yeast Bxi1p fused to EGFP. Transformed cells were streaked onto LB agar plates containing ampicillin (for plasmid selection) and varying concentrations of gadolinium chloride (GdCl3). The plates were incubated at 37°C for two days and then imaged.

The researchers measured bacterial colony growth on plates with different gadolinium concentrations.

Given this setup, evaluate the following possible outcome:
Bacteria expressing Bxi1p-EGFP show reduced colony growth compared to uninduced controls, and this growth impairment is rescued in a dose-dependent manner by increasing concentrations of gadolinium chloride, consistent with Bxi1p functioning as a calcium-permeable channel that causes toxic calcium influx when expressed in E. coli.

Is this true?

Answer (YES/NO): NO